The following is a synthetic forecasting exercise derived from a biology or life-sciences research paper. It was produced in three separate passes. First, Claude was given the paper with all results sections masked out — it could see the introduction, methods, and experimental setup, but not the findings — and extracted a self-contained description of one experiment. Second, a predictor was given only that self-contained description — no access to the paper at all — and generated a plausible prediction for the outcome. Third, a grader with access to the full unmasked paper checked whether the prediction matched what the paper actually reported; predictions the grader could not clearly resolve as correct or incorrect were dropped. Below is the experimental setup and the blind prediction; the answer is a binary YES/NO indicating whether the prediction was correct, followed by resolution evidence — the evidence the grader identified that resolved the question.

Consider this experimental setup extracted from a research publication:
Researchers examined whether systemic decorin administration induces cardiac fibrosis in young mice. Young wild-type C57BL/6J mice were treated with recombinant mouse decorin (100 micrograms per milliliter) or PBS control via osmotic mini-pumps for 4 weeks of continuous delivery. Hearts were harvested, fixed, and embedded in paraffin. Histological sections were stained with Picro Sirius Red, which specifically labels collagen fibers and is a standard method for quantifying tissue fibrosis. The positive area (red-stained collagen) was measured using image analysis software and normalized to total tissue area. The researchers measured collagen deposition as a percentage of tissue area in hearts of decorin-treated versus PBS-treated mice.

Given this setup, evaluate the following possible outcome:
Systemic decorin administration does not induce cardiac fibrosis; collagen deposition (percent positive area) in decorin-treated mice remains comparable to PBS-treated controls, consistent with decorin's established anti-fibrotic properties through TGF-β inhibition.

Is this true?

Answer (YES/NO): YES